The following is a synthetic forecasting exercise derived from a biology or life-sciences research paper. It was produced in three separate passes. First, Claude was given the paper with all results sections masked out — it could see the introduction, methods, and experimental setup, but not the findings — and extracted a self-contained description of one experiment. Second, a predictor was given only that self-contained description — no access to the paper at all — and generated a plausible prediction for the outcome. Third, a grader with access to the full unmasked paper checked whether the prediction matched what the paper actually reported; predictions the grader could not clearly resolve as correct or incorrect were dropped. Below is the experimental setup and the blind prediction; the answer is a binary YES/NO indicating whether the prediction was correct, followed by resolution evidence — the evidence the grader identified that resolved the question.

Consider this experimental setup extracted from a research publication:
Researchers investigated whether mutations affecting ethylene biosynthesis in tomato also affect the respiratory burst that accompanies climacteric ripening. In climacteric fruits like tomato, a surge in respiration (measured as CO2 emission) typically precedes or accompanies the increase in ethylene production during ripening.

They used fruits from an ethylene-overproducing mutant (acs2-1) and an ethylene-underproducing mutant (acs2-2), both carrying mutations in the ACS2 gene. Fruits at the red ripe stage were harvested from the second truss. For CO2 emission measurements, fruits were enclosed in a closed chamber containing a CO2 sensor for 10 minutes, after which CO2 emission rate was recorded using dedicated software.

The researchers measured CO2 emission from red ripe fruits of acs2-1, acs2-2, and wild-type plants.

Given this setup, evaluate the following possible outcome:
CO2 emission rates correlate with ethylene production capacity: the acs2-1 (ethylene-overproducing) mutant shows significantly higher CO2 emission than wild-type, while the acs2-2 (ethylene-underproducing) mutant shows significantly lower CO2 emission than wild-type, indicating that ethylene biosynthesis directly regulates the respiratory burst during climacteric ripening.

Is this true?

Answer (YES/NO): YES